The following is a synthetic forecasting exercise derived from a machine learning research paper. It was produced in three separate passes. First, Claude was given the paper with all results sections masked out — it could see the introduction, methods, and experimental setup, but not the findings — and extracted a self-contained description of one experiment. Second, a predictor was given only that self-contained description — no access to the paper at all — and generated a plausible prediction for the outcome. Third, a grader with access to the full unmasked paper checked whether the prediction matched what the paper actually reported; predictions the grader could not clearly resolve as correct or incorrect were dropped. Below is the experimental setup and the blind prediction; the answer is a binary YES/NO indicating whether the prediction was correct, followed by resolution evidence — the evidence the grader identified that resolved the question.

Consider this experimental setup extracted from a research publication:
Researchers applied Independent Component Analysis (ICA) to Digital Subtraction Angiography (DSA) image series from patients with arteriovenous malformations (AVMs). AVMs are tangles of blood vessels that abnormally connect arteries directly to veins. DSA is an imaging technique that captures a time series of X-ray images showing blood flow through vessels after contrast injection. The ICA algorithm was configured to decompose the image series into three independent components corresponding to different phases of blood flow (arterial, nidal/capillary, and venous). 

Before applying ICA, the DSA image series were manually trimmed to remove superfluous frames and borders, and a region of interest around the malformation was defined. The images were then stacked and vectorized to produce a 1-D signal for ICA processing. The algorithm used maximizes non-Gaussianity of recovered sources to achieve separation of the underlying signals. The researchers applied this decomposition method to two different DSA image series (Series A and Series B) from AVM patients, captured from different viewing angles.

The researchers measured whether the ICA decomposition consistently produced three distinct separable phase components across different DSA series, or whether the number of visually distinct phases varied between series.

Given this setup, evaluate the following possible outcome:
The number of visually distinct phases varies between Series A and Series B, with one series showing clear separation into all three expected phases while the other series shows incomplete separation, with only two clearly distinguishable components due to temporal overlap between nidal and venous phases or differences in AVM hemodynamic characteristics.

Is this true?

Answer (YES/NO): YES